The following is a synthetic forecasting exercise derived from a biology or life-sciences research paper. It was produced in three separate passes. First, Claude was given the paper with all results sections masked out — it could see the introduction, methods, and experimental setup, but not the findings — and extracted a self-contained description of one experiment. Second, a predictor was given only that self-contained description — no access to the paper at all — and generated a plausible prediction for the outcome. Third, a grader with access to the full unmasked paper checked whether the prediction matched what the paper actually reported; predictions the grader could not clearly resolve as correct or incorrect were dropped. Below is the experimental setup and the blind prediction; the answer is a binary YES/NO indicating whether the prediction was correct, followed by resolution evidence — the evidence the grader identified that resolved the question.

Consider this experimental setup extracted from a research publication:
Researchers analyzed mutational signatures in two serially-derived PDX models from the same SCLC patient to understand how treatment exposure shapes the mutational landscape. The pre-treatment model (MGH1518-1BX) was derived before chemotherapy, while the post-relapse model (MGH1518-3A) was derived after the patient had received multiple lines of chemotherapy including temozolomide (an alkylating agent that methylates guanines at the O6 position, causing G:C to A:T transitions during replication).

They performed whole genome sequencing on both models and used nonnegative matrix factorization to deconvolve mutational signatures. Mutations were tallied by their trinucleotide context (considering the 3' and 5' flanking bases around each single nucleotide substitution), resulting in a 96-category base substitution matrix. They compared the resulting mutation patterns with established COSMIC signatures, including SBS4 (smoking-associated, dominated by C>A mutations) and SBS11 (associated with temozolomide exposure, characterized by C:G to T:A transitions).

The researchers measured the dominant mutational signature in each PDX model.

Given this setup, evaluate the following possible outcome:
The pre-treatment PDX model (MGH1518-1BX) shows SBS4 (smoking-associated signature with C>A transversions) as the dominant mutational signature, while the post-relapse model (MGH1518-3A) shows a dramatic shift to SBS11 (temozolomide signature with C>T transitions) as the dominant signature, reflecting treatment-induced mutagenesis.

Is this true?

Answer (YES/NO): YES